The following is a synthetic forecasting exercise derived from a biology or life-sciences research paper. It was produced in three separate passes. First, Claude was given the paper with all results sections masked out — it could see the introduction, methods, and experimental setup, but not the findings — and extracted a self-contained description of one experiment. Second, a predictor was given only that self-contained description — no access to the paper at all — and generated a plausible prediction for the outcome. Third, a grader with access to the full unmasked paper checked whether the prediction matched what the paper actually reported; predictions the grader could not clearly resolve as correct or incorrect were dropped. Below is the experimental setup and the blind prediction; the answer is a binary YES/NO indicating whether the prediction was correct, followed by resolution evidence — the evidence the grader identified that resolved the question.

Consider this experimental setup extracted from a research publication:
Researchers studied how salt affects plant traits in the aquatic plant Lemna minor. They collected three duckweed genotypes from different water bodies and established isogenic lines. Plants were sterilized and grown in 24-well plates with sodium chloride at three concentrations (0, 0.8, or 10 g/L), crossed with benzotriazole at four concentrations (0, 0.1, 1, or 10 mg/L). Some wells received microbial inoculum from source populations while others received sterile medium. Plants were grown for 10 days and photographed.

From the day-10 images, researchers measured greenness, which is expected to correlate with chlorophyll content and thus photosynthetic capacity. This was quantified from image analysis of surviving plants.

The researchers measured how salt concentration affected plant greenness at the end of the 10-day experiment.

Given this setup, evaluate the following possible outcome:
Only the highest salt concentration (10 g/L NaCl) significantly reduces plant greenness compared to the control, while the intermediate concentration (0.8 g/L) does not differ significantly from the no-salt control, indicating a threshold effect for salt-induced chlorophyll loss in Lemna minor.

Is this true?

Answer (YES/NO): YES